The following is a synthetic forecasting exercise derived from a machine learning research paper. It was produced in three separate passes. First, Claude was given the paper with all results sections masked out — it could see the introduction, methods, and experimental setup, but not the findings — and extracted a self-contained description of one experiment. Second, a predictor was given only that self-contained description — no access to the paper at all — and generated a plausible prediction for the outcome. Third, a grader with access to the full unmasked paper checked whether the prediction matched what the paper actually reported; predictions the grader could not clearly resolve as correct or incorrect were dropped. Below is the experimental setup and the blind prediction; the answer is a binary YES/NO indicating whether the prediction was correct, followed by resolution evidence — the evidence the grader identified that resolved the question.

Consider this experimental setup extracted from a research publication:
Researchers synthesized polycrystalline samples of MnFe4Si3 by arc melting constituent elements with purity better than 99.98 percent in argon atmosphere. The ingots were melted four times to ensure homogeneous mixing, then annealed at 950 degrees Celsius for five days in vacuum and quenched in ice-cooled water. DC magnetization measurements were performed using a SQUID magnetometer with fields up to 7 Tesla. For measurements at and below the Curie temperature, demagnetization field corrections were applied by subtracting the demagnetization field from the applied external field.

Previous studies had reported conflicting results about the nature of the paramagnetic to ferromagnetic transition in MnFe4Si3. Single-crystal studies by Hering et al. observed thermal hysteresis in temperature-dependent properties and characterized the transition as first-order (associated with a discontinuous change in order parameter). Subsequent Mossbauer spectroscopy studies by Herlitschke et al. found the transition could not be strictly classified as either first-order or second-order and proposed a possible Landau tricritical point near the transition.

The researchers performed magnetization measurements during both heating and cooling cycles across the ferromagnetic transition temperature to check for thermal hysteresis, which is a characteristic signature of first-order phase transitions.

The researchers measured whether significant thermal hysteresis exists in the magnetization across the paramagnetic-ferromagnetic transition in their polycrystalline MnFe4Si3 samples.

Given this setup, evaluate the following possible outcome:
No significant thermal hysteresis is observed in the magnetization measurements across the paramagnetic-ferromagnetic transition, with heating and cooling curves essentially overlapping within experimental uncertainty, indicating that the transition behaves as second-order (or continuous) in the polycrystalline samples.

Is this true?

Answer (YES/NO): YES